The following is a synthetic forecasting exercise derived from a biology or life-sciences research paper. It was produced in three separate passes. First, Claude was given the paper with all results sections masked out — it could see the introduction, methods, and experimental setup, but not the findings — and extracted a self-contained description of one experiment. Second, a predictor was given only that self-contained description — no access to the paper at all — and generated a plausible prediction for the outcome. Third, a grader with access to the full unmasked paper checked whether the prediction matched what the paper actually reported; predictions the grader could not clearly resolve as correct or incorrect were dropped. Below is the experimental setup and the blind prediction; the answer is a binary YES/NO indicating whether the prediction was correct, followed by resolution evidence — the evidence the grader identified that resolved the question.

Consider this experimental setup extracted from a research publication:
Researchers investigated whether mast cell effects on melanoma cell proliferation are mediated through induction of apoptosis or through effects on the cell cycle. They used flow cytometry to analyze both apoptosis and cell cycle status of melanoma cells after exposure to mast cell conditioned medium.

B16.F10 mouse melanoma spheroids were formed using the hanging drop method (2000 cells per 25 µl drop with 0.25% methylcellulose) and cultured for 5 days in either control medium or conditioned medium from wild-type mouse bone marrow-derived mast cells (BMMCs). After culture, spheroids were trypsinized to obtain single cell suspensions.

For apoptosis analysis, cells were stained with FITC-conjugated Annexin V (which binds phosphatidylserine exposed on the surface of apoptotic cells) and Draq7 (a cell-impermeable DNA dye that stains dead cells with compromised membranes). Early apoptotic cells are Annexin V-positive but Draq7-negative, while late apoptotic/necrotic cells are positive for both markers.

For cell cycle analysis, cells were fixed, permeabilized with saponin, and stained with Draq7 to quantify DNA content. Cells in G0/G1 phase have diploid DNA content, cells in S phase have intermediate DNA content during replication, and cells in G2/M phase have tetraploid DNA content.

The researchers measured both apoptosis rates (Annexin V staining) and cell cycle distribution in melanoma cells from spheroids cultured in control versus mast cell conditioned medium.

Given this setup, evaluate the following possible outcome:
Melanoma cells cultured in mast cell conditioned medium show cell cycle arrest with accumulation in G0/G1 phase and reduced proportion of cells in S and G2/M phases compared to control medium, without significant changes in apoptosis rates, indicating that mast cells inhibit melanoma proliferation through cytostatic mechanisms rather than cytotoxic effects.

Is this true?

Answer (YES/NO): YES